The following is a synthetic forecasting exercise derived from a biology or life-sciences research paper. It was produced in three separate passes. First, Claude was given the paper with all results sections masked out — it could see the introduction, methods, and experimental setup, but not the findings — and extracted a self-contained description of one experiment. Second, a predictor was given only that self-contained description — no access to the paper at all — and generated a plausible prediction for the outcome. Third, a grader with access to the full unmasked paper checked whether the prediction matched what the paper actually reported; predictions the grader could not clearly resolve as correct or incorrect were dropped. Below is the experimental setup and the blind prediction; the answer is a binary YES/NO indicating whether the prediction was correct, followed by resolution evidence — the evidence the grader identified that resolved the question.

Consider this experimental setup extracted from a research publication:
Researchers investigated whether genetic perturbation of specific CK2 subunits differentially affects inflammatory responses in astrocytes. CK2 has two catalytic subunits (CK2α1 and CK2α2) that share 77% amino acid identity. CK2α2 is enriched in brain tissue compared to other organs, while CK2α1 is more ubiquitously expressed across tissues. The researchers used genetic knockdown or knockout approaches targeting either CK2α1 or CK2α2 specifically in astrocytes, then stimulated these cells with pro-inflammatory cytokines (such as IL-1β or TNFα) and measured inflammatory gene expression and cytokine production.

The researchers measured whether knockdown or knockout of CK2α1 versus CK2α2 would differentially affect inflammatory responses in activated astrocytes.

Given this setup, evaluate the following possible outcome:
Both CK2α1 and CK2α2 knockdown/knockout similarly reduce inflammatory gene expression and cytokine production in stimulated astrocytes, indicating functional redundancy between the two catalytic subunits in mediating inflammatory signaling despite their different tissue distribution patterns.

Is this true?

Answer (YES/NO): YES